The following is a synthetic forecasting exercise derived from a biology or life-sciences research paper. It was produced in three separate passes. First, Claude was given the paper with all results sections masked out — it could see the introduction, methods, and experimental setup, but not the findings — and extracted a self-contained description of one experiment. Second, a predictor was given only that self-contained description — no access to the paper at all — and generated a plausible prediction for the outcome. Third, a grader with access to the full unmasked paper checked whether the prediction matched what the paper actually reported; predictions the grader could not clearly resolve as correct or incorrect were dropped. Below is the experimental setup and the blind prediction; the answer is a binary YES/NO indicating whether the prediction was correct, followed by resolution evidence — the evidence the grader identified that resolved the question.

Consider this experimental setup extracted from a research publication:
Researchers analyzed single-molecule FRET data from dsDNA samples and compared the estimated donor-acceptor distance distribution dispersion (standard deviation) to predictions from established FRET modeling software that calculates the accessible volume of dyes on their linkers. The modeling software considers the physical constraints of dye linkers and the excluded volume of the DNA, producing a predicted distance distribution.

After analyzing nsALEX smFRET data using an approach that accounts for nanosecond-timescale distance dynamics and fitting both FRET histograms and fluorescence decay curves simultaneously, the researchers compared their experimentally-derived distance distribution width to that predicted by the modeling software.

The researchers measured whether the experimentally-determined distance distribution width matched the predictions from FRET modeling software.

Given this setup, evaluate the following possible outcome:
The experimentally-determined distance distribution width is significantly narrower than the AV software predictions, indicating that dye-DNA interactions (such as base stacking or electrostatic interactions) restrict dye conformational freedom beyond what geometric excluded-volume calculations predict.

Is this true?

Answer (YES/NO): NO